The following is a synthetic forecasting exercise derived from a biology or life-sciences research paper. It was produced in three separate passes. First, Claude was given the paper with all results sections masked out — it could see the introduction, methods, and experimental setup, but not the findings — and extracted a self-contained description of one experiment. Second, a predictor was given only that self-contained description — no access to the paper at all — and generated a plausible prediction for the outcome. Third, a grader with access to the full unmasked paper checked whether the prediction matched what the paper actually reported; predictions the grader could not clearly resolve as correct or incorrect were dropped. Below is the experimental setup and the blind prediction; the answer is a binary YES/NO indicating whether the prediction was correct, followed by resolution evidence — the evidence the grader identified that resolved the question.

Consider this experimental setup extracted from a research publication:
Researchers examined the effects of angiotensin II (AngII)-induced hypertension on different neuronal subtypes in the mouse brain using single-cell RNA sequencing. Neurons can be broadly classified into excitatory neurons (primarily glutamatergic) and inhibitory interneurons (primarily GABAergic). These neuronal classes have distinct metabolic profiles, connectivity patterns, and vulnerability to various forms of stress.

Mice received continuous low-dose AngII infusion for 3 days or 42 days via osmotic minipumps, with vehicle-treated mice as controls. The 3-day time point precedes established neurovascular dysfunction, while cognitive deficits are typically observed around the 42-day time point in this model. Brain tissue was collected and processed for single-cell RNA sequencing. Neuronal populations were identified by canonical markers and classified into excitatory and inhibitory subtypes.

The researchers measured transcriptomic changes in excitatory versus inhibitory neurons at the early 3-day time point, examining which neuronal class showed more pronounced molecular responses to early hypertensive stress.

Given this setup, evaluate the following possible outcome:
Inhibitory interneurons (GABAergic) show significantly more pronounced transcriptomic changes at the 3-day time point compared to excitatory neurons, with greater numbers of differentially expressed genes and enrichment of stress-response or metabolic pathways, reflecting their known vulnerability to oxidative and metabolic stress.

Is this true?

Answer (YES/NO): YES